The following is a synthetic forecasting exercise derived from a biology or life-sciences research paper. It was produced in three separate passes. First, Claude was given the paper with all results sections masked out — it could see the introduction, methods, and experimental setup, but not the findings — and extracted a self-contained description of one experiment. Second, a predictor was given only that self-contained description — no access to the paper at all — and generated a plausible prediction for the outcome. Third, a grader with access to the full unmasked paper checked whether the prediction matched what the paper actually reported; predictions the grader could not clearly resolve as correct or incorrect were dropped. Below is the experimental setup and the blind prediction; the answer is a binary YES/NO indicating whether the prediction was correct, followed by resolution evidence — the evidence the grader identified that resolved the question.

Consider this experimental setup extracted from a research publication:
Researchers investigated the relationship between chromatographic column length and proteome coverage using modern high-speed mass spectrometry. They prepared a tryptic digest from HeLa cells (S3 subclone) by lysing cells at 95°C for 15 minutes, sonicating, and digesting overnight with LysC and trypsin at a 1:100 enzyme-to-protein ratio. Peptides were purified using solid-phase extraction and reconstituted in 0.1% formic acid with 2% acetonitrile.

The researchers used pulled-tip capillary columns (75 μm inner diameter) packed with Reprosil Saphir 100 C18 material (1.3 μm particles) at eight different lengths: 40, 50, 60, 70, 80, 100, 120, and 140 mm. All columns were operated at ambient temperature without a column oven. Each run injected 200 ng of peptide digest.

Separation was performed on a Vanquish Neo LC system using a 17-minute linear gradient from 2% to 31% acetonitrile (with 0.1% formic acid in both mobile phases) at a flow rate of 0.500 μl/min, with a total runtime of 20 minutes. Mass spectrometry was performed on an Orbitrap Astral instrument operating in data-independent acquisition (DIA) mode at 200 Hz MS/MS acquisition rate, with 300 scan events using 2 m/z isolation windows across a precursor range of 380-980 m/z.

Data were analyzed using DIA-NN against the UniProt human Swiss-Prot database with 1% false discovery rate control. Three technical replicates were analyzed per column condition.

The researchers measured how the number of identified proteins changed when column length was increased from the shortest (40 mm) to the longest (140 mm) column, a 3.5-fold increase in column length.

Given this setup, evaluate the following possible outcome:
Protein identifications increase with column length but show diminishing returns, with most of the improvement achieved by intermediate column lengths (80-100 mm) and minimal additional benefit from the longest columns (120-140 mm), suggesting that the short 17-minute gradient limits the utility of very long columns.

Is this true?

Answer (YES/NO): NO